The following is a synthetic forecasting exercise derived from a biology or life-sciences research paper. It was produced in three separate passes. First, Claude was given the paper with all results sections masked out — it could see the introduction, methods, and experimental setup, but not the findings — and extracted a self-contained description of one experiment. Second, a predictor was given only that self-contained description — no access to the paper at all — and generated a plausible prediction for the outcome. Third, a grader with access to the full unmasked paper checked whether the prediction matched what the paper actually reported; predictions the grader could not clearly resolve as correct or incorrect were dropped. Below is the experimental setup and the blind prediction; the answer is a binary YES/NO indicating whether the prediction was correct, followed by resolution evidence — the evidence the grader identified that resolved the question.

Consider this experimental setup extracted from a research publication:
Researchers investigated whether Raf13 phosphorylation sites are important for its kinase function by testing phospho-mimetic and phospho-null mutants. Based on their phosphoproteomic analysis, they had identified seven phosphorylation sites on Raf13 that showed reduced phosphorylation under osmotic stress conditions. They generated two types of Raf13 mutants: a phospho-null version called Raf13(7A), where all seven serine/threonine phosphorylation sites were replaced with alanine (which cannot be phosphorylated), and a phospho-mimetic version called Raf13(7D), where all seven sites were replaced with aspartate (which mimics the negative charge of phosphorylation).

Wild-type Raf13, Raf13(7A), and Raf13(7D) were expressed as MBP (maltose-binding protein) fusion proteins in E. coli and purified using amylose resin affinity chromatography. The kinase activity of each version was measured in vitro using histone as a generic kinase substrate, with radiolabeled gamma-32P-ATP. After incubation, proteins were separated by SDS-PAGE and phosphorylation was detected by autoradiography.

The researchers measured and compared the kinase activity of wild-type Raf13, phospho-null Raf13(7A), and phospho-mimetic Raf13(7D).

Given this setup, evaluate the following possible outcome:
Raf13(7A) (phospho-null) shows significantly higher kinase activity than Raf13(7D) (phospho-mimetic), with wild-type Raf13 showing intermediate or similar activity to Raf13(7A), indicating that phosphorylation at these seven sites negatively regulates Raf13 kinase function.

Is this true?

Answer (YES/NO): NO